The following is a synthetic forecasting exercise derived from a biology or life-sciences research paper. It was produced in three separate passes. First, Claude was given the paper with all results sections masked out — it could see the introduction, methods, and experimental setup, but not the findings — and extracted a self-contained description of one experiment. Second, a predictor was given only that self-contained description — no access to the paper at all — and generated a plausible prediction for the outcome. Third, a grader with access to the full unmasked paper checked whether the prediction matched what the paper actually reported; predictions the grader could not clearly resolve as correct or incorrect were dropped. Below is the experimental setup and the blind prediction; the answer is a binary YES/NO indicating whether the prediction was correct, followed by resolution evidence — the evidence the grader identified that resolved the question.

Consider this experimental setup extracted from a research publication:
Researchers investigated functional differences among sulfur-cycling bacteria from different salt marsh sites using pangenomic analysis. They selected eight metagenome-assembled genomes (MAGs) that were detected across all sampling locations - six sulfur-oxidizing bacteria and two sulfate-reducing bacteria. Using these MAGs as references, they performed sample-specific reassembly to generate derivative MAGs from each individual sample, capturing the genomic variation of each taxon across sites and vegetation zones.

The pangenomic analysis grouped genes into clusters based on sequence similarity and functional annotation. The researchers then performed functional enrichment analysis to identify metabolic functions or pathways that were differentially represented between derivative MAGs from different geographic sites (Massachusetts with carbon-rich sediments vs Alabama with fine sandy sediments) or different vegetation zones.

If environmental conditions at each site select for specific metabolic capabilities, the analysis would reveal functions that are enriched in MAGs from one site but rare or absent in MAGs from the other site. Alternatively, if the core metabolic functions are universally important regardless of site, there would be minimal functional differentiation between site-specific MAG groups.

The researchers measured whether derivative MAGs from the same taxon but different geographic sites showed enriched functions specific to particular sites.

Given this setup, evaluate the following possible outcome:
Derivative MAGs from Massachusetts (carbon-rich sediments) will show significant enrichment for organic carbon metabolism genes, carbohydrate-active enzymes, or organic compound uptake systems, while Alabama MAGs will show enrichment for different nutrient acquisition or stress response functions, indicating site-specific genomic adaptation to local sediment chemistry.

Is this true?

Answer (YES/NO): NO